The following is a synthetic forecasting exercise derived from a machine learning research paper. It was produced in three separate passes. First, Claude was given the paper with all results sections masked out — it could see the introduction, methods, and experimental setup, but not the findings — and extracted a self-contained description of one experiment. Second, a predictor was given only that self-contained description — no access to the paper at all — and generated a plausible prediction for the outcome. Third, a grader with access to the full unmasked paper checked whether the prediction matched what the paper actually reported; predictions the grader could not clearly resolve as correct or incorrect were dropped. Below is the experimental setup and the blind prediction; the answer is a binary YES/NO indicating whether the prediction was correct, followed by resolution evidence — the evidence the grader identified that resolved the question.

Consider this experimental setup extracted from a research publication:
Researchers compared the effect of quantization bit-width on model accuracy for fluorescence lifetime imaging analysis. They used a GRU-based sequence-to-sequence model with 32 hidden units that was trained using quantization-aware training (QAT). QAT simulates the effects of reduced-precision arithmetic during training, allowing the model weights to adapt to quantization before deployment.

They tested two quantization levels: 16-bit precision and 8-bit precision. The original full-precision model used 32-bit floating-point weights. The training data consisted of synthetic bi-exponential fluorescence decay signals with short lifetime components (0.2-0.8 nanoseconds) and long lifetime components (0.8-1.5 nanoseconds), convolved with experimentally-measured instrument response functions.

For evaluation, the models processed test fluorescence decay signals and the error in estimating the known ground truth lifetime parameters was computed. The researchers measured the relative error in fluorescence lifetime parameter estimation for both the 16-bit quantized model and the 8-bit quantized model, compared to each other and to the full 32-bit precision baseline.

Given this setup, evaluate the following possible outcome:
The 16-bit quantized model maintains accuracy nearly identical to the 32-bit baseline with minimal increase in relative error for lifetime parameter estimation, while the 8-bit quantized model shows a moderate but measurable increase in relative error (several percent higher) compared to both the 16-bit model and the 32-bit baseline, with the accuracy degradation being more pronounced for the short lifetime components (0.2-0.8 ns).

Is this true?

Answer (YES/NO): NO